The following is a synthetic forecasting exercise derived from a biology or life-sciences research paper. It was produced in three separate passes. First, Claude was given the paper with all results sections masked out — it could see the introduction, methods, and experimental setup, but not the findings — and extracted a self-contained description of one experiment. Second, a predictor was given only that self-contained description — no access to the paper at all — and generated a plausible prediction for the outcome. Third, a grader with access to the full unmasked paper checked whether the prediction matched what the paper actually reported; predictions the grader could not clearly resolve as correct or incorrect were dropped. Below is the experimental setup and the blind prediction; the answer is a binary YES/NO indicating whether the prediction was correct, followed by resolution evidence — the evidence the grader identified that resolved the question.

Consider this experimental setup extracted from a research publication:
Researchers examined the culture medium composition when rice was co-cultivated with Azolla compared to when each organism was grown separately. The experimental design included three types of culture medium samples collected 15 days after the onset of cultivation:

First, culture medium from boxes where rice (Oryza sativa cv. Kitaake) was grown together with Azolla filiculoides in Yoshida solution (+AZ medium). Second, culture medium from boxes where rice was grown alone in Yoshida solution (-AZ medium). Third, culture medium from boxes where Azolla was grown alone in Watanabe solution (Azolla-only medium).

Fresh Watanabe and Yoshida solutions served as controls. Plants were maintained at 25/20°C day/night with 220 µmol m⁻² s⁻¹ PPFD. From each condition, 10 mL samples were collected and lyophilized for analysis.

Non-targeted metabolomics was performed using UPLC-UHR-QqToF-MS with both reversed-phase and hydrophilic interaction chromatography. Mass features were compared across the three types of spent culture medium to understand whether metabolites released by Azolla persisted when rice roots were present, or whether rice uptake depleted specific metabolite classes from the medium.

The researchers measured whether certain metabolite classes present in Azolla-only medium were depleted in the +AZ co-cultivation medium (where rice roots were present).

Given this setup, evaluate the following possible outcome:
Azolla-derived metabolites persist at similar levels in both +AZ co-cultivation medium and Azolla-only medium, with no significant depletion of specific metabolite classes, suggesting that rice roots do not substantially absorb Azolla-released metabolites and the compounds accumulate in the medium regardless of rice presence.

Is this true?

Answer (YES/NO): NO